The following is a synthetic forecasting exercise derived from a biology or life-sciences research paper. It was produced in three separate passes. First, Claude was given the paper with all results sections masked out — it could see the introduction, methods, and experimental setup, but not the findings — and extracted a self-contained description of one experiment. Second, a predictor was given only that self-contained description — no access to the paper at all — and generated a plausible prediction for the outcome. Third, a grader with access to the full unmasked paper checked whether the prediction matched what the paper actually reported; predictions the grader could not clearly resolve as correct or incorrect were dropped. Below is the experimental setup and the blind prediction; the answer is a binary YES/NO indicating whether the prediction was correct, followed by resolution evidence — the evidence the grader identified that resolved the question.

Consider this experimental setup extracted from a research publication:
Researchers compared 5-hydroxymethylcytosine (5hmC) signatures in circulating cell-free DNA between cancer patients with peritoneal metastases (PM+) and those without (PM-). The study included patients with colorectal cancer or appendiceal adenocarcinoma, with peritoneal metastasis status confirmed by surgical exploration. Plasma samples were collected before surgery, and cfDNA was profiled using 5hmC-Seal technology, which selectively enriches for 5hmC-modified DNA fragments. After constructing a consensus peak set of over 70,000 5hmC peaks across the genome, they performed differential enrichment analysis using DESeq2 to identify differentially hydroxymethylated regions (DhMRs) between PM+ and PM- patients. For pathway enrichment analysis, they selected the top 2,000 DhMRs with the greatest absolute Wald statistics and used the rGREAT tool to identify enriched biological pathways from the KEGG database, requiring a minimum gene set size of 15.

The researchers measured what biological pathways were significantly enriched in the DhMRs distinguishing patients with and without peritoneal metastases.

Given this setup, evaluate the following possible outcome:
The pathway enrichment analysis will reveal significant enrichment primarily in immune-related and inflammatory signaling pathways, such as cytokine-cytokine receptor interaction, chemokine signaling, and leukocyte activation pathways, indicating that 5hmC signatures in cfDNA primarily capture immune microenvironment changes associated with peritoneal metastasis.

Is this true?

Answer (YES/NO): NO